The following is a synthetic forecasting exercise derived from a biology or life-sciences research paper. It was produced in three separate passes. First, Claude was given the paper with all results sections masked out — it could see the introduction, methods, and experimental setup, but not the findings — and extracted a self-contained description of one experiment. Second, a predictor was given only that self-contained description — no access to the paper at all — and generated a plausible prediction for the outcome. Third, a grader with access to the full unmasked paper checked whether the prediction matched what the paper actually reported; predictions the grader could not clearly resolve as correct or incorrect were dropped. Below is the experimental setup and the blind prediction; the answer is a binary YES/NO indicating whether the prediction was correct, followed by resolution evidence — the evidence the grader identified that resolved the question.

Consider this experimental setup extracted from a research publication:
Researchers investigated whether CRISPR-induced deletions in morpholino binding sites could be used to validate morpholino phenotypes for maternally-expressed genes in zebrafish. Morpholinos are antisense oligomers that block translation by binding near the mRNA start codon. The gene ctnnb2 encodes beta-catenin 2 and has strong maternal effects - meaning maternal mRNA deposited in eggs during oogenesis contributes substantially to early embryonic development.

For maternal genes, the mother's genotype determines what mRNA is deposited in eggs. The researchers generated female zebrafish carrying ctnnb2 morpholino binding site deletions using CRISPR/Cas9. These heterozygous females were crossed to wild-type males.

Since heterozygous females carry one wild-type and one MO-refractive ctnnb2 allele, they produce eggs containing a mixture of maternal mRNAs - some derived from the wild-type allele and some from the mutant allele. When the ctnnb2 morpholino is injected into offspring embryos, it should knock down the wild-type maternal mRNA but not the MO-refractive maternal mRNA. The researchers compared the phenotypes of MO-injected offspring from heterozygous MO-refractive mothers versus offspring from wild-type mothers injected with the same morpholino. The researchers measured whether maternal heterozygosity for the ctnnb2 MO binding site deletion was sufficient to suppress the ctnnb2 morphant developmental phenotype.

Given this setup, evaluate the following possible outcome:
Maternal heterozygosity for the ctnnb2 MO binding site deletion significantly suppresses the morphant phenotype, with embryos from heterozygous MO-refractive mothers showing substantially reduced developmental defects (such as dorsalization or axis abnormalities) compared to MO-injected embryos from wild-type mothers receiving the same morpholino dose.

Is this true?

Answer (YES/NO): YES